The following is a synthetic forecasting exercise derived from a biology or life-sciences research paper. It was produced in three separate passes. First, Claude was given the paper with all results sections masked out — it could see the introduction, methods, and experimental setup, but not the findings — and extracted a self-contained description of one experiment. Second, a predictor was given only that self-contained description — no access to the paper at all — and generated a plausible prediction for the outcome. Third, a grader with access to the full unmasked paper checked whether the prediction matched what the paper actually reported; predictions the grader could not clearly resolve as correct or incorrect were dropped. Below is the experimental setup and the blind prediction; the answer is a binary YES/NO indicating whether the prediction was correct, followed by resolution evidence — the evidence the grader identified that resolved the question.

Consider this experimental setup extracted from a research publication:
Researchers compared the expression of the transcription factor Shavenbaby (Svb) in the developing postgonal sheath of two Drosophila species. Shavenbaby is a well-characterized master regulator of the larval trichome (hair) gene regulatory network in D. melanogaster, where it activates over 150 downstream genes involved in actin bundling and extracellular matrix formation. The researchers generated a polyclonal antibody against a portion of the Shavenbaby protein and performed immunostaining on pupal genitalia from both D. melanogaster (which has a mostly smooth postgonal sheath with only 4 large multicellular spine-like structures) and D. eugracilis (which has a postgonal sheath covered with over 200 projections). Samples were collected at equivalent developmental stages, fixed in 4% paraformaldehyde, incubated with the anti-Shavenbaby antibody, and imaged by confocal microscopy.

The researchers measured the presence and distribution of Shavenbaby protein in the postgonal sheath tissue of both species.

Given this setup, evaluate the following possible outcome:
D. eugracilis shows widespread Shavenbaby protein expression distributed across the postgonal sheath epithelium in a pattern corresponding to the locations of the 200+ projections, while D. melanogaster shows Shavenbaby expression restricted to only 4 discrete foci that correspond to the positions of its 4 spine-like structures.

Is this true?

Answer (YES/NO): NO